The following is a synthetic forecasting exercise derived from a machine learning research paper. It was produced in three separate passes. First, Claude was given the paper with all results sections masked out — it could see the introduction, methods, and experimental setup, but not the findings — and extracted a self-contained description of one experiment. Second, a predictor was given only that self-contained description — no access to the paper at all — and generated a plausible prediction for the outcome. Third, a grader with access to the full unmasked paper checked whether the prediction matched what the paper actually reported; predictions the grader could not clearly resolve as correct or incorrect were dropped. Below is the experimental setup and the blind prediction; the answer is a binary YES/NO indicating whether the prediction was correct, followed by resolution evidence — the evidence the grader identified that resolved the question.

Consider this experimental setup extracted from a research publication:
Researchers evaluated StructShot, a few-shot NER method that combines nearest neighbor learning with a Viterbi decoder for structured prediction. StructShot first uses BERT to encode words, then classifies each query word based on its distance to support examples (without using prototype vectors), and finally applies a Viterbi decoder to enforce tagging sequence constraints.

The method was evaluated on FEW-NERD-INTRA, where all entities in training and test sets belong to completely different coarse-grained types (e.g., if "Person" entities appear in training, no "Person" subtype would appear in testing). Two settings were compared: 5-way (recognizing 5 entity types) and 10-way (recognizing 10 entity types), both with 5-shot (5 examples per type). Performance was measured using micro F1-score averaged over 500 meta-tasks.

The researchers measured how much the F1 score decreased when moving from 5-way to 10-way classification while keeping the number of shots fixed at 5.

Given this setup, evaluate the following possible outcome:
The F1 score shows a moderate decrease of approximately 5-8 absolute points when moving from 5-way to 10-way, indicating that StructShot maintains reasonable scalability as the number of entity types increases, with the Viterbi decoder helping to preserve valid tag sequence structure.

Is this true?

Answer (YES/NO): NO